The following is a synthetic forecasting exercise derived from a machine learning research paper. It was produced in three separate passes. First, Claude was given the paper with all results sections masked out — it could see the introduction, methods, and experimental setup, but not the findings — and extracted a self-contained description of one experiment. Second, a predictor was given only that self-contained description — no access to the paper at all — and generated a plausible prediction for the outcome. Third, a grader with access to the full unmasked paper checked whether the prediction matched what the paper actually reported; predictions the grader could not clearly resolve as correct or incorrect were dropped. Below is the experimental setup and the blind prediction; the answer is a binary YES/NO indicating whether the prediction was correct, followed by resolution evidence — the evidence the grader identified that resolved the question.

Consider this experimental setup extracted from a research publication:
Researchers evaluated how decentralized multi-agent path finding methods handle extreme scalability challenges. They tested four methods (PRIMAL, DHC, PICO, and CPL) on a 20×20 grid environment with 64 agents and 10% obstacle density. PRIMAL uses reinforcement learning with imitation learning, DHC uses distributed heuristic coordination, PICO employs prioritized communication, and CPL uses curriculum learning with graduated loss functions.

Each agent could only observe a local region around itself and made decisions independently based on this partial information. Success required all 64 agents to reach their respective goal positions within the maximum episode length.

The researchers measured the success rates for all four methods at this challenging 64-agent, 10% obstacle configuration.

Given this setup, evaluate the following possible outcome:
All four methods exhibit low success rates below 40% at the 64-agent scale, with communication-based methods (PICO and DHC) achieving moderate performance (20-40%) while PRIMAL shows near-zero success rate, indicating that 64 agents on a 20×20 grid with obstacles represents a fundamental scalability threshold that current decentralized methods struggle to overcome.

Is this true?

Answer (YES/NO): NO